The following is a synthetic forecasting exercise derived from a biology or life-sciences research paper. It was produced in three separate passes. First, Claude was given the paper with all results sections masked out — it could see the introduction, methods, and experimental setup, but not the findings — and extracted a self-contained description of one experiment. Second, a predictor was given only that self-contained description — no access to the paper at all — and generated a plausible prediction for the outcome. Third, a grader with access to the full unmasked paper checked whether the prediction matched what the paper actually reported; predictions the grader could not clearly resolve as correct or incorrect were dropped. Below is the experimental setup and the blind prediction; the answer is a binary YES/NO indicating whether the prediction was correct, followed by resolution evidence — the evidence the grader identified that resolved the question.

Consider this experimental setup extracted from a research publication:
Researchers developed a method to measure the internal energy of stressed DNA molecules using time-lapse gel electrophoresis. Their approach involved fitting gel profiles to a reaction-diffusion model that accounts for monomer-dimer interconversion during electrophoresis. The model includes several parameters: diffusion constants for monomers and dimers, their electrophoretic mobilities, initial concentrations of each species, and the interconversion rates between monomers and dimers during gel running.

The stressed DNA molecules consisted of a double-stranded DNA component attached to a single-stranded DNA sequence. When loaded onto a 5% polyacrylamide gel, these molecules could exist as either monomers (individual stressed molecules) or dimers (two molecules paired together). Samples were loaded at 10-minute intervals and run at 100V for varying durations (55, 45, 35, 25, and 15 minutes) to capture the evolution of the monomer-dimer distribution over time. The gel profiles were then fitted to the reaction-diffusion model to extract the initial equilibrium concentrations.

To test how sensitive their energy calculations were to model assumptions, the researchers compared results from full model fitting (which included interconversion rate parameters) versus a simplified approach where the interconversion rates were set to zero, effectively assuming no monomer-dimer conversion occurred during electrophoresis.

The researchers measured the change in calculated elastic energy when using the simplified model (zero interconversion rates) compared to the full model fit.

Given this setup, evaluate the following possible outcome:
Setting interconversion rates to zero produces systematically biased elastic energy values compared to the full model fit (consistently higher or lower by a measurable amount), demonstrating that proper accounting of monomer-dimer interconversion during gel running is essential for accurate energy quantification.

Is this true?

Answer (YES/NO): NO